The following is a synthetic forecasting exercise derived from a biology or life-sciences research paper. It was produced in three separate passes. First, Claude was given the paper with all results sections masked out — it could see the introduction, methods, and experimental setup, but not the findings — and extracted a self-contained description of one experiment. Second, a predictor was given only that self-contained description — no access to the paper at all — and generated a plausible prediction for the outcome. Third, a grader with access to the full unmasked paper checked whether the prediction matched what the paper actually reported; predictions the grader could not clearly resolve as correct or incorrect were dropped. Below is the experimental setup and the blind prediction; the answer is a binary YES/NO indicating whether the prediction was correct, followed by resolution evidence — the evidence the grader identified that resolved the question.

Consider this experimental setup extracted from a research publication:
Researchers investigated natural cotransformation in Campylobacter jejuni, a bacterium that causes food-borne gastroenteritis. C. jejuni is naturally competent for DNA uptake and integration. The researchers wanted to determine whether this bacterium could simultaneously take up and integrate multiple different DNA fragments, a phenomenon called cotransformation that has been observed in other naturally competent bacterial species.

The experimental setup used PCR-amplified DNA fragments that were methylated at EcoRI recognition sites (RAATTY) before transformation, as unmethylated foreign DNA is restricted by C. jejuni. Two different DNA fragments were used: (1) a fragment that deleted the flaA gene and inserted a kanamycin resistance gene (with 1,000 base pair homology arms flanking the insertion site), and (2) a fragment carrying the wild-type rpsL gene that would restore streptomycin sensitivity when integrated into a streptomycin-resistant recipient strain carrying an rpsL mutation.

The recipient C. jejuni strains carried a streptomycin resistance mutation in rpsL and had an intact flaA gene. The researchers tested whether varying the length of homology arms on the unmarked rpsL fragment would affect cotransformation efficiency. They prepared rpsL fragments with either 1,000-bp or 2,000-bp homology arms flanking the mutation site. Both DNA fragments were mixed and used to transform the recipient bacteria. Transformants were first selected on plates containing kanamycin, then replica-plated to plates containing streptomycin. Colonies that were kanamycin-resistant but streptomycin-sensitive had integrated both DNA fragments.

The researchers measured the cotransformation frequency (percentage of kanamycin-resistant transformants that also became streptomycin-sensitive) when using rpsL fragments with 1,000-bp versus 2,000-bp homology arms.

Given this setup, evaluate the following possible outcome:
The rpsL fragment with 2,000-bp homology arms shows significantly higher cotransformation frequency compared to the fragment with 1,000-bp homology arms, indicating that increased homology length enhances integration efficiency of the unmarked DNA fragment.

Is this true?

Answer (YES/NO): NO